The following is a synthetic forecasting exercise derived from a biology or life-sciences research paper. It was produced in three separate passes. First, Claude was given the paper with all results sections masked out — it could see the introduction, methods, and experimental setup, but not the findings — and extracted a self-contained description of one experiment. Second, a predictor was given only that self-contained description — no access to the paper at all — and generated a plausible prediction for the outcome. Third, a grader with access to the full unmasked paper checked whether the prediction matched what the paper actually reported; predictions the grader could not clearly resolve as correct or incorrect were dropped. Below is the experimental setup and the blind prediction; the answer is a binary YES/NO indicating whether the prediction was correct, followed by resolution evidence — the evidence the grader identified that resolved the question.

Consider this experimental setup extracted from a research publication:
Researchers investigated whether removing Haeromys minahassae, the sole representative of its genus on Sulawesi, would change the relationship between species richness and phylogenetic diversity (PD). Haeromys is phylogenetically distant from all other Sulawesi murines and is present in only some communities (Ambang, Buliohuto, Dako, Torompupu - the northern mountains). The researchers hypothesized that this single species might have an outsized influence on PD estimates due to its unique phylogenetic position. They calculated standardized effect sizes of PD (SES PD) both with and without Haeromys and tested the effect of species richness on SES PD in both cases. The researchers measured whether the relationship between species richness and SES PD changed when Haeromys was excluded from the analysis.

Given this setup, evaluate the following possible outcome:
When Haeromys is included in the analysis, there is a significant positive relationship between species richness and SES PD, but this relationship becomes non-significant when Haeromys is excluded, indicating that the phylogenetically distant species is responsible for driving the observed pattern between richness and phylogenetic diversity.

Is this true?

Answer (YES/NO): NO